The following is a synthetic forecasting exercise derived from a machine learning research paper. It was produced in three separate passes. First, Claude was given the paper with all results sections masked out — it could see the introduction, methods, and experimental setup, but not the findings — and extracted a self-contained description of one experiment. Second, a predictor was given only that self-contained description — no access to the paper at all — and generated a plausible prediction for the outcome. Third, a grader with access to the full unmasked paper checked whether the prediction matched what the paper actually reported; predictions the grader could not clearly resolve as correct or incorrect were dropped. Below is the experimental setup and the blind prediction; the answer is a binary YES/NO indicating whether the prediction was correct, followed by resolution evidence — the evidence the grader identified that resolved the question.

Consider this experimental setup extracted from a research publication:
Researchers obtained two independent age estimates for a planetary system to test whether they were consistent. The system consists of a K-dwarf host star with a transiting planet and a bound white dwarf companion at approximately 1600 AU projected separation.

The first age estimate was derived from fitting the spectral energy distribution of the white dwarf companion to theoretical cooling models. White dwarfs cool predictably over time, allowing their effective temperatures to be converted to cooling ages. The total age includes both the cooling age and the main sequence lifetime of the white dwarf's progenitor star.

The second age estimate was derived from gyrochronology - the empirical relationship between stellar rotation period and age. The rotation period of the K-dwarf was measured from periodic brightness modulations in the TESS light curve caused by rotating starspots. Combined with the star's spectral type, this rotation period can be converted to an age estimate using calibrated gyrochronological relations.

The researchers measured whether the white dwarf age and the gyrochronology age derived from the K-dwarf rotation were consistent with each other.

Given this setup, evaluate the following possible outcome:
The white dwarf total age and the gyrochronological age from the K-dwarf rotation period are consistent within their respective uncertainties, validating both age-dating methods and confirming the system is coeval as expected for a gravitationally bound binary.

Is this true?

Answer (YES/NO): YES